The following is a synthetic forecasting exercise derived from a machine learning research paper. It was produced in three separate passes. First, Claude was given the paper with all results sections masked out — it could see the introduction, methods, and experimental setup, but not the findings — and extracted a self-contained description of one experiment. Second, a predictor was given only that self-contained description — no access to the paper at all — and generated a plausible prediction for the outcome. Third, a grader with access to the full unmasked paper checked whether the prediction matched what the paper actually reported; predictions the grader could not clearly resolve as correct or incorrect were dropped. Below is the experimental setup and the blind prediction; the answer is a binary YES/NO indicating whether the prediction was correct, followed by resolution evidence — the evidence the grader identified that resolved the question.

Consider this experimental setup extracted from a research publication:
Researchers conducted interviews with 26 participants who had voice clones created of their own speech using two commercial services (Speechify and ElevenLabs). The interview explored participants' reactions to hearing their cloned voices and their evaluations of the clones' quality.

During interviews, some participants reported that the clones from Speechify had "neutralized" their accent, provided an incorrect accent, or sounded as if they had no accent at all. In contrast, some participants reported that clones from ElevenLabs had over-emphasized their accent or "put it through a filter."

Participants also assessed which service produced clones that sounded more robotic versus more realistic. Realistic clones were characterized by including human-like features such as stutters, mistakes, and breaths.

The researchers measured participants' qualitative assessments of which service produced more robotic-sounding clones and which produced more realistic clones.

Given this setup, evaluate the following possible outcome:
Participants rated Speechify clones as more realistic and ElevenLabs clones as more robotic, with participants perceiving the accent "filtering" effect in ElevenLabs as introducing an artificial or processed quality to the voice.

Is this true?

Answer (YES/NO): NO